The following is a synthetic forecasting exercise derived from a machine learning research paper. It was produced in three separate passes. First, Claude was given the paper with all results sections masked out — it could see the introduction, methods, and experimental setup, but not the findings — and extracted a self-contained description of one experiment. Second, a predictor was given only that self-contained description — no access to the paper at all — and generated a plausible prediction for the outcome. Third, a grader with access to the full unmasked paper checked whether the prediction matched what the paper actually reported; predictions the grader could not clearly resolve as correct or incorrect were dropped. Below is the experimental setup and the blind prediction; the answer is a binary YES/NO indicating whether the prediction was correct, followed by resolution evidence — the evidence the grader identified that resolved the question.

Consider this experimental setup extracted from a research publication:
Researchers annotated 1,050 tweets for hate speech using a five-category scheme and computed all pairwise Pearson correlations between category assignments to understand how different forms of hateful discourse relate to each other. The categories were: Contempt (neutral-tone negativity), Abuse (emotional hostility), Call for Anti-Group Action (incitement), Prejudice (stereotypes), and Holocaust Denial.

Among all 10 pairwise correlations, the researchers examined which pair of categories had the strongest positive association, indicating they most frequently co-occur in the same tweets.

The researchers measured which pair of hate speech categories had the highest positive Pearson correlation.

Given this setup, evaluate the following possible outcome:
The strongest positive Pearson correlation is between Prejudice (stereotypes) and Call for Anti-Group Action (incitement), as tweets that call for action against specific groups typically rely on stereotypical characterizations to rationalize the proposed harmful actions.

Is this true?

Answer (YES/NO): NO